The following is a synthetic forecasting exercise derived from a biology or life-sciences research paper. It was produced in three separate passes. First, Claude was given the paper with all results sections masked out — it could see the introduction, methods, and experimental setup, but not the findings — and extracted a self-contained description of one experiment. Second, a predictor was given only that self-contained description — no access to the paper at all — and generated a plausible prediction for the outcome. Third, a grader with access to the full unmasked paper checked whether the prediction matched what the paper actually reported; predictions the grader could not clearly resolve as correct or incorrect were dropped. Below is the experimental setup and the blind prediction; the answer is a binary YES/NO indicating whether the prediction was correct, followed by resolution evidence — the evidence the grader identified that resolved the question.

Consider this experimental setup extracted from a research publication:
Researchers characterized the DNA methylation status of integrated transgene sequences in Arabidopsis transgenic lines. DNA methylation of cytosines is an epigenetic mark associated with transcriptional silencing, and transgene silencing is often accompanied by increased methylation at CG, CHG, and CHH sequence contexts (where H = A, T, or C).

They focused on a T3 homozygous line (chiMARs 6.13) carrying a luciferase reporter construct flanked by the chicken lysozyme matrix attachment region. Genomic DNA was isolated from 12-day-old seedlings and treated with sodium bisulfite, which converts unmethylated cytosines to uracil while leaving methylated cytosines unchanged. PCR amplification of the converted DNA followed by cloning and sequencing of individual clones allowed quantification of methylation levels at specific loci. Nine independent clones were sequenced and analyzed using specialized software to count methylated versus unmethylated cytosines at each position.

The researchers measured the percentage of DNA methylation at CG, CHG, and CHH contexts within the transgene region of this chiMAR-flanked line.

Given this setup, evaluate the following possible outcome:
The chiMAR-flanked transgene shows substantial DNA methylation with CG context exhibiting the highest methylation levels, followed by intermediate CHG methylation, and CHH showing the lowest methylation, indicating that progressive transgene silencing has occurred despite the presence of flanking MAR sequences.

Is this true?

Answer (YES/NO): NO